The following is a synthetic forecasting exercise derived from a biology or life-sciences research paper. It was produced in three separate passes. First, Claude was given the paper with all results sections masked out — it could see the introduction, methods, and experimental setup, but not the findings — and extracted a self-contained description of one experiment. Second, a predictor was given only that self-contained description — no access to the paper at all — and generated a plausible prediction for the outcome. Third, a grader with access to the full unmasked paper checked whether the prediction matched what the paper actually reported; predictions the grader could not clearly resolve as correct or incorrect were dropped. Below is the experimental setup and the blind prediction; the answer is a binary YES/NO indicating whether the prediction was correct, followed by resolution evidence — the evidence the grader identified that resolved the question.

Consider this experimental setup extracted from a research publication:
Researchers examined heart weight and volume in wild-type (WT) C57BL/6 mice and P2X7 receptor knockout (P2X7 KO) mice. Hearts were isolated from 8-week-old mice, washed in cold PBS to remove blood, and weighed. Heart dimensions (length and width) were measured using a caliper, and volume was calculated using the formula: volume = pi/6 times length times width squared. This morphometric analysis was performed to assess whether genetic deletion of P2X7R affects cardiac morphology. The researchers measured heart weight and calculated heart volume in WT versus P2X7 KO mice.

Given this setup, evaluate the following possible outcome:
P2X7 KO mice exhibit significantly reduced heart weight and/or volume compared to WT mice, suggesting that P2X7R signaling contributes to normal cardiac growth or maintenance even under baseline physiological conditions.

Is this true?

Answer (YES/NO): NO